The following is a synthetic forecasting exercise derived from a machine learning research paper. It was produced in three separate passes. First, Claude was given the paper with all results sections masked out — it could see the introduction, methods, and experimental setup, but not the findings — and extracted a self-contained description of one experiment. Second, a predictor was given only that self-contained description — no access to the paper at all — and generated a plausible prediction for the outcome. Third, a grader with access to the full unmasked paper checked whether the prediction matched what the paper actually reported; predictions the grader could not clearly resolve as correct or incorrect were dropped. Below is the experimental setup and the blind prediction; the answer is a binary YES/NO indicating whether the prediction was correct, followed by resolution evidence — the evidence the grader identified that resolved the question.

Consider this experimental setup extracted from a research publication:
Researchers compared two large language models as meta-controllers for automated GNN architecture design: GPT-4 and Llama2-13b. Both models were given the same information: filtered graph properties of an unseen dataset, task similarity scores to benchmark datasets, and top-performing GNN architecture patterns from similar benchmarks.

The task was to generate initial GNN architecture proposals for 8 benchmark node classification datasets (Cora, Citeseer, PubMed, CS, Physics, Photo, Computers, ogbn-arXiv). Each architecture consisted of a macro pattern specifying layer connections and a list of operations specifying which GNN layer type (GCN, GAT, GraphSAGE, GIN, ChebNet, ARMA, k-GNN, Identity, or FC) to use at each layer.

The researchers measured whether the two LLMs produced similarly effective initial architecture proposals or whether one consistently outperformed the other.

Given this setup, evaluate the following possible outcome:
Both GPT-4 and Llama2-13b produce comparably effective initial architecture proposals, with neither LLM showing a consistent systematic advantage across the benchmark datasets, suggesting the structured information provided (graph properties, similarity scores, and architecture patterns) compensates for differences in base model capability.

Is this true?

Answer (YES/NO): NO